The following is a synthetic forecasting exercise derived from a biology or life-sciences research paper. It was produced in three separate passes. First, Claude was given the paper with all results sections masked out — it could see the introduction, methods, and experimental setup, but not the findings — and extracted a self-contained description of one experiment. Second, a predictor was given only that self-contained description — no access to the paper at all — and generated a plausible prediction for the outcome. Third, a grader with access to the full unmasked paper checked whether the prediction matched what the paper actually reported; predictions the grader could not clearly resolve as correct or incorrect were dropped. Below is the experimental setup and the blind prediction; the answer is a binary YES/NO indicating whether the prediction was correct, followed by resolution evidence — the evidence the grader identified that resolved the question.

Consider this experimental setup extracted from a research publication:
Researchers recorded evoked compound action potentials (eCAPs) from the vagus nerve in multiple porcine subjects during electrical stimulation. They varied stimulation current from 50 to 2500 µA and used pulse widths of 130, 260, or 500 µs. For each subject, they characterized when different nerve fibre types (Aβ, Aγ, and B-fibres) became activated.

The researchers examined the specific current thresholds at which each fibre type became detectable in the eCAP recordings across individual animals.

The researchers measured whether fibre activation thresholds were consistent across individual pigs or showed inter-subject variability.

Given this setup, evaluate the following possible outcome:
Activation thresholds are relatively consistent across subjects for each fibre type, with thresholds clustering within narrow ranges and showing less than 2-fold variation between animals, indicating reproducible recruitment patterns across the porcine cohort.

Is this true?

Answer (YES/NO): NO